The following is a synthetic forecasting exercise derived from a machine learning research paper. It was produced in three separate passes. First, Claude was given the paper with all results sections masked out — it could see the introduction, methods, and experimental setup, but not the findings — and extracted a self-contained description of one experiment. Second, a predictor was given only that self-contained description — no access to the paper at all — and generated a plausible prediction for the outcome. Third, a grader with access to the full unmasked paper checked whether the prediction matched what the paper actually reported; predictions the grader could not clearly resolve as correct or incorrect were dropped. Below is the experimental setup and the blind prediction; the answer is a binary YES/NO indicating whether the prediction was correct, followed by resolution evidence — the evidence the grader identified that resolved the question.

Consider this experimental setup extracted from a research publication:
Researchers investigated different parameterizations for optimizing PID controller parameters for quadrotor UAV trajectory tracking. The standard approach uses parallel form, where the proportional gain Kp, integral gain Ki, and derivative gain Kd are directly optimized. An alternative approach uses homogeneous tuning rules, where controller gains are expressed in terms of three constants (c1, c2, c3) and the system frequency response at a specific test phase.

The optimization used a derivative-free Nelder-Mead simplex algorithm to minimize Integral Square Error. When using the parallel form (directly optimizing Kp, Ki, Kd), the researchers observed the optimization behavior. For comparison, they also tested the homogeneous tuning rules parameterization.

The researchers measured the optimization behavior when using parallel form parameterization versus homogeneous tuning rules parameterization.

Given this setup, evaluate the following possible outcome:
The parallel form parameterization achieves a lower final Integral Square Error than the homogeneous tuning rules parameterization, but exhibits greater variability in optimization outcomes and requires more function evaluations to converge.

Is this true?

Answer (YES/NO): NO